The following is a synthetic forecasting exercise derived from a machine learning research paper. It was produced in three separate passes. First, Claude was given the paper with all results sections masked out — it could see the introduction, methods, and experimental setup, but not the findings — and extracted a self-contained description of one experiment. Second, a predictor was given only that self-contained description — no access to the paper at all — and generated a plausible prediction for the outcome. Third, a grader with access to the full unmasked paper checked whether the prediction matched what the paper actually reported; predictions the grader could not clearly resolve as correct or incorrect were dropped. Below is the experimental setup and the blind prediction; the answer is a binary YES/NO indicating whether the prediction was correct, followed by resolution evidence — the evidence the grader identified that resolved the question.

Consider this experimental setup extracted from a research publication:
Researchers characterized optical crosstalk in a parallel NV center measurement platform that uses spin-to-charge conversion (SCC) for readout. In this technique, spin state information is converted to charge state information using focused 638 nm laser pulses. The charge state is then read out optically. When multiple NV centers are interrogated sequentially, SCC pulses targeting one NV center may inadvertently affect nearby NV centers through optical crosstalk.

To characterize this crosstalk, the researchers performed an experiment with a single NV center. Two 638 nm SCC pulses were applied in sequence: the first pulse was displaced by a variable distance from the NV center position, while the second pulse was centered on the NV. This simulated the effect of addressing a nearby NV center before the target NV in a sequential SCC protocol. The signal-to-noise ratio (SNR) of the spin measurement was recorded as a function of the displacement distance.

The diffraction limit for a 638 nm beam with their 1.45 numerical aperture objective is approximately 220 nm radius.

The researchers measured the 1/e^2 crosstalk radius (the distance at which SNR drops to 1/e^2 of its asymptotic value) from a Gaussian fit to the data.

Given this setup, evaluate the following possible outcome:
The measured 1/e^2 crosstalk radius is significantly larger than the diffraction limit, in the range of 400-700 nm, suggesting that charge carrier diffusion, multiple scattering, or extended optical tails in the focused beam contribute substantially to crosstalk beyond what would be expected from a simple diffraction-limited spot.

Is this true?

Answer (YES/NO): NO